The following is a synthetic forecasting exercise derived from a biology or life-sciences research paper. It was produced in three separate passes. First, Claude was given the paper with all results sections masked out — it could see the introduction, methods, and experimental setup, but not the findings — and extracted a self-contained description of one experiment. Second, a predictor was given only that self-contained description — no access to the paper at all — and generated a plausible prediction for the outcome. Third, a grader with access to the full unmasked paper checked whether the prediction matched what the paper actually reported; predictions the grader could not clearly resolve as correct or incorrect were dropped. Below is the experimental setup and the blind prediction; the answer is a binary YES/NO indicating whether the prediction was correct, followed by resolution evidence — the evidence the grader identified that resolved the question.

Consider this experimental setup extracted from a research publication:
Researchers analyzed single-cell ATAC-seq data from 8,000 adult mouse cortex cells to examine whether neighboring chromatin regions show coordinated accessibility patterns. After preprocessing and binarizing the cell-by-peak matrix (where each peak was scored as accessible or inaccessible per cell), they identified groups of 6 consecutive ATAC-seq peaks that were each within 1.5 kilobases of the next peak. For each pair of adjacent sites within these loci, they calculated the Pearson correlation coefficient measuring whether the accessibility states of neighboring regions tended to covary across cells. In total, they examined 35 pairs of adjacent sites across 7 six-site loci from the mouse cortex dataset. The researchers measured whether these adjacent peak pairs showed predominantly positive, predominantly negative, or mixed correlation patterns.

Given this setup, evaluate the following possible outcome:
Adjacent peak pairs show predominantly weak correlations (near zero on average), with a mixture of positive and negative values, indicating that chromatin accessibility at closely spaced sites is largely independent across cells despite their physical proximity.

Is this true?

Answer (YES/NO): NO